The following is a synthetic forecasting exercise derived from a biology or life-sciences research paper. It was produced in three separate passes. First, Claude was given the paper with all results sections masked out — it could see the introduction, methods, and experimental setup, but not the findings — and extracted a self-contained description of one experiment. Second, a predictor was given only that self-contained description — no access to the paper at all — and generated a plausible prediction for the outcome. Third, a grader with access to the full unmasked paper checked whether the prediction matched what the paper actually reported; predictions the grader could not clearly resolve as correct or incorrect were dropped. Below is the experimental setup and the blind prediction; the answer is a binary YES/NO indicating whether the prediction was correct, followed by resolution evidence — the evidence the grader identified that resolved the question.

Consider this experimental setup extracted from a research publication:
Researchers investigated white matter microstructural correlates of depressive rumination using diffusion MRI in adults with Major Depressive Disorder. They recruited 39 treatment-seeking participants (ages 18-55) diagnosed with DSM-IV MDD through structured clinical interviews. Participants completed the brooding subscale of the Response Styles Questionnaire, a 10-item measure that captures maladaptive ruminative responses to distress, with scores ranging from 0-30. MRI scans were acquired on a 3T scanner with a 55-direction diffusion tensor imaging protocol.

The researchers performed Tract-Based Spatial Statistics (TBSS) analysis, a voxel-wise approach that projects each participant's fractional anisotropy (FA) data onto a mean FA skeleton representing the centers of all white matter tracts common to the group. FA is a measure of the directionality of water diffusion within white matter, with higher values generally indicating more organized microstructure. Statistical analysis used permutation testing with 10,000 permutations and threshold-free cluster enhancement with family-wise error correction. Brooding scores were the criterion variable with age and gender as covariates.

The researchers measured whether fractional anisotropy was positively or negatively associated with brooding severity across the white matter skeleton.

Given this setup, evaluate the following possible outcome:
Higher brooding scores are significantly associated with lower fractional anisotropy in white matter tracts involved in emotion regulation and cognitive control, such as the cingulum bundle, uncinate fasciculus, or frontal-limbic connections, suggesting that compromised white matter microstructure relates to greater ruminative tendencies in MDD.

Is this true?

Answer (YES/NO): YES